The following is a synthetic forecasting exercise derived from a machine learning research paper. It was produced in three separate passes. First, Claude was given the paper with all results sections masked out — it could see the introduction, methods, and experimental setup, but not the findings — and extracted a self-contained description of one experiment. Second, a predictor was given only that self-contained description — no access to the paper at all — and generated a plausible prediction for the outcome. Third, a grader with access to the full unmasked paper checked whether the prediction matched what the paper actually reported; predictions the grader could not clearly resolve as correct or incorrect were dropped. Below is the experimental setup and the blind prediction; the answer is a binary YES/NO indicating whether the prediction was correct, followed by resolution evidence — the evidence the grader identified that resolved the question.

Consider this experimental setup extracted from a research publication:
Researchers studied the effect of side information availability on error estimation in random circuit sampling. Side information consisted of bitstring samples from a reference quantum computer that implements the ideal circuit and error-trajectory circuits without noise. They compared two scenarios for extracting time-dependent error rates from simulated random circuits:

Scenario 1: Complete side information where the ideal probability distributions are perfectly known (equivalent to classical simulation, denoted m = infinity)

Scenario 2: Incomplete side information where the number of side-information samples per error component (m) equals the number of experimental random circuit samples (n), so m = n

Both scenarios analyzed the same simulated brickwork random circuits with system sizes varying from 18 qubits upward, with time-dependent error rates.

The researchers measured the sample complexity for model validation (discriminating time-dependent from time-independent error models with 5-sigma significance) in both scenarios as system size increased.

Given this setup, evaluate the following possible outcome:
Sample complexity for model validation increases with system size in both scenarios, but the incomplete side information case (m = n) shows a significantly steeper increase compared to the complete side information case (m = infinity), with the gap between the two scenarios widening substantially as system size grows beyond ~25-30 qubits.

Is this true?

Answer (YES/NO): NO